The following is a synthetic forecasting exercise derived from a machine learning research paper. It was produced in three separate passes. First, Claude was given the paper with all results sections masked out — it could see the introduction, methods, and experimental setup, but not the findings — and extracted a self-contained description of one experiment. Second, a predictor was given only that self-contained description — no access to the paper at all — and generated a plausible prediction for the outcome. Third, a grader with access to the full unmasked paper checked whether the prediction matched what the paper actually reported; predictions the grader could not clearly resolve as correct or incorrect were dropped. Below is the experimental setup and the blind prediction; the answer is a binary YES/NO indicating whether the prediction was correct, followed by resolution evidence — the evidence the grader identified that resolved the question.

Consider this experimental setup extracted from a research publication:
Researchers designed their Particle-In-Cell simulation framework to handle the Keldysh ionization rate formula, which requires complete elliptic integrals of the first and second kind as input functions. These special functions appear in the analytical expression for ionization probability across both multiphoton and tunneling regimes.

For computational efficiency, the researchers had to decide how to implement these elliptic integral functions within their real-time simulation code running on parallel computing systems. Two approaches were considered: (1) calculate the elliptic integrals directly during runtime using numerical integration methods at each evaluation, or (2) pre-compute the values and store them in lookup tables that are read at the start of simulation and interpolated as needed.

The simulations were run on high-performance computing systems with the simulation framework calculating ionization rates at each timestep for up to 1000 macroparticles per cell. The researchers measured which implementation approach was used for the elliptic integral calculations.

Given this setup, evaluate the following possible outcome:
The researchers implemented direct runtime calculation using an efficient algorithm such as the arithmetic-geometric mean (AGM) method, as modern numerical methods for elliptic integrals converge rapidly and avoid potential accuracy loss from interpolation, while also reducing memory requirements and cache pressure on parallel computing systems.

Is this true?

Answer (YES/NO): NO